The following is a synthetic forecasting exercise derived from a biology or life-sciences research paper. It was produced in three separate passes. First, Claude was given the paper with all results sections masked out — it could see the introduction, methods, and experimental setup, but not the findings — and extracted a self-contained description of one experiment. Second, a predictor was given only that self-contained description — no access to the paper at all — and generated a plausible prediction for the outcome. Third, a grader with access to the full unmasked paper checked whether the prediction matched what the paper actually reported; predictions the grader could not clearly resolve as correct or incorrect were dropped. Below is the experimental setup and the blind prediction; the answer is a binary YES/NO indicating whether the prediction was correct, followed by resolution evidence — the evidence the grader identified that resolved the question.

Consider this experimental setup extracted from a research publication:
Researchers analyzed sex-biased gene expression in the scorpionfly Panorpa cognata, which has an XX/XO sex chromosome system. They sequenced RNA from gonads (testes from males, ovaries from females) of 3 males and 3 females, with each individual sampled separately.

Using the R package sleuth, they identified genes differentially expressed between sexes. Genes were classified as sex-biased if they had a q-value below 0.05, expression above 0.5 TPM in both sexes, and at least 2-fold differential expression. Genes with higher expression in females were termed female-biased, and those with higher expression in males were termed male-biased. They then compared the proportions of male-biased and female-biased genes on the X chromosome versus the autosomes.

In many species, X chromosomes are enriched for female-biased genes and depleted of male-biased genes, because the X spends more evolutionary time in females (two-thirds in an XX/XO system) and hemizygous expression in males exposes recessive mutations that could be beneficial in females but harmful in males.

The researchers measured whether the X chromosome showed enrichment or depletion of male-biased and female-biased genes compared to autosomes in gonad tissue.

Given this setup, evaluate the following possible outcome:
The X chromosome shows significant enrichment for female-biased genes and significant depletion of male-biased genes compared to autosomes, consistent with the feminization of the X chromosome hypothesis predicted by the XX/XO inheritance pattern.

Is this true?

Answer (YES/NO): YES